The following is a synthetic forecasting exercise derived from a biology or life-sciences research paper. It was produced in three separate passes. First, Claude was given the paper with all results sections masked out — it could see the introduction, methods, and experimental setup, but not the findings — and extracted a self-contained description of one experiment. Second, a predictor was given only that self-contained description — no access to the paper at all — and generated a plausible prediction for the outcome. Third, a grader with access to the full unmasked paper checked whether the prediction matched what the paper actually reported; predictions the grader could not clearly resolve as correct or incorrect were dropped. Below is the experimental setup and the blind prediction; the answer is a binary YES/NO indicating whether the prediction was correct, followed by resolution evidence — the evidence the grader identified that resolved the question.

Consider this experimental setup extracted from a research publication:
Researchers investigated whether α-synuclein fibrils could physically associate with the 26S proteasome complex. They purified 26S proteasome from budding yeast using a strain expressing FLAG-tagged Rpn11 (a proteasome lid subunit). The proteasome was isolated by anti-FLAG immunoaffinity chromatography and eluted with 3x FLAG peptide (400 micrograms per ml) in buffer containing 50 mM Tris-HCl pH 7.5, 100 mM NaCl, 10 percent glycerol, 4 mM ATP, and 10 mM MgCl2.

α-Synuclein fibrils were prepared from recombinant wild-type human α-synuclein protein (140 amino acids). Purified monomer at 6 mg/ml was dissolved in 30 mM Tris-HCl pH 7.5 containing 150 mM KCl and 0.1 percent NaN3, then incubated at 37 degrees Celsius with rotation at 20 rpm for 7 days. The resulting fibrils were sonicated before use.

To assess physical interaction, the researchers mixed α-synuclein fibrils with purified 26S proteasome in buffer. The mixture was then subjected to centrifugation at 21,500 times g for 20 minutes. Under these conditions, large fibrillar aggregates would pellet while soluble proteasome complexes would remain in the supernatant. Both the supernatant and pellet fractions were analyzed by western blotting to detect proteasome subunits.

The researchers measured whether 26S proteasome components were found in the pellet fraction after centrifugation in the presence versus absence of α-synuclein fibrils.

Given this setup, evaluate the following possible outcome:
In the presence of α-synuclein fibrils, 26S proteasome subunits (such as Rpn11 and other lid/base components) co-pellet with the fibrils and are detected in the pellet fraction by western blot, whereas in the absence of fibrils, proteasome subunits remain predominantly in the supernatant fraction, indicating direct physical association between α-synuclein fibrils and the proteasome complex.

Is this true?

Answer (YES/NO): NO